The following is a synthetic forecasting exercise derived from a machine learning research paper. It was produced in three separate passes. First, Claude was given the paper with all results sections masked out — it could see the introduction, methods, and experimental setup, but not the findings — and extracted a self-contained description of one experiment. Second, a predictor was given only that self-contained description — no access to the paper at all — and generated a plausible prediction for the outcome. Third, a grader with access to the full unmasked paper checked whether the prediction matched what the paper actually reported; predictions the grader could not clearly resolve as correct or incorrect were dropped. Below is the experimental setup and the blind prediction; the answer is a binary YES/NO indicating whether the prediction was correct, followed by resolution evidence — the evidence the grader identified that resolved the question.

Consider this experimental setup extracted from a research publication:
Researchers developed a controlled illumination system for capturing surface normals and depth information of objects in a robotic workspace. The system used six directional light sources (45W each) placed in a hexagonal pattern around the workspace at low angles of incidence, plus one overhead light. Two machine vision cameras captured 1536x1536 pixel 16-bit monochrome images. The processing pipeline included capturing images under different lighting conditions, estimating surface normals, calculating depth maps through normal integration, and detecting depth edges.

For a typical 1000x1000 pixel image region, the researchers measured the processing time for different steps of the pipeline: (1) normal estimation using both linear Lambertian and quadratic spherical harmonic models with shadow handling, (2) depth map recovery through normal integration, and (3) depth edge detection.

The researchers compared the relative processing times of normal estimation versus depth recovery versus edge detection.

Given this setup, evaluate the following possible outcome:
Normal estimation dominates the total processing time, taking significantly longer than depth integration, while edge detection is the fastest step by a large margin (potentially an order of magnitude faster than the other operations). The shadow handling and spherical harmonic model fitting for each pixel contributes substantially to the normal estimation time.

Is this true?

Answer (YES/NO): YES